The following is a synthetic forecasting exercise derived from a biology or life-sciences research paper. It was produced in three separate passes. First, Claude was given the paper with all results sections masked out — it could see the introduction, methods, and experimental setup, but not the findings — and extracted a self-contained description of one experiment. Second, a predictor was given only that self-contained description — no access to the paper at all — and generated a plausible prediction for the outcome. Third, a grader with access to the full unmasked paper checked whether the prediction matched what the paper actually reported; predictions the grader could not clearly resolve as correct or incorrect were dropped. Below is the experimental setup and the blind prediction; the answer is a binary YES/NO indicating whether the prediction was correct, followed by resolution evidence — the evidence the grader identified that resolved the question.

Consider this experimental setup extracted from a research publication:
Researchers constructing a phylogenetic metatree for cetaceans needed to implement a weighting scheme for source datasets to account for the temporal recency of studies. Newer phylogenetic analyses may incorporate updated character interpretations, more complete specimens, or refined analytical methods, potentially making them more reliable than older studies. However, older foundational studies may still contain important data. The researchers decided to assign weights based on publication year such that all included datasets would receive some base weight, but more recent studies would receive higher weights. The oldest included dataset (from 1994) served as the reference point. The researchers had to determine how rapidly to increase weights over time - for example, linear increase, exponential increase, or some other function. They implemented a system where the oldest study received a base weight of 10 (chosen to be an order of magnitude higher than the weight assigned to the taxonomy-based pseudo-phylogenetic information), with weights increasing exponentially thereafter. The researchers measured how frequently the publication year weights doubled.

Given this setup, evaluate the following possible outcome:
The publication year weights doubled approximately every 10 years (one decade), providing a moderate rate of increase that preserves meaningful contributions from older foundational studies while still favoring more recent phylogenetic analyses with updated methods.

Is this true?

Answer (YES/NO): NO